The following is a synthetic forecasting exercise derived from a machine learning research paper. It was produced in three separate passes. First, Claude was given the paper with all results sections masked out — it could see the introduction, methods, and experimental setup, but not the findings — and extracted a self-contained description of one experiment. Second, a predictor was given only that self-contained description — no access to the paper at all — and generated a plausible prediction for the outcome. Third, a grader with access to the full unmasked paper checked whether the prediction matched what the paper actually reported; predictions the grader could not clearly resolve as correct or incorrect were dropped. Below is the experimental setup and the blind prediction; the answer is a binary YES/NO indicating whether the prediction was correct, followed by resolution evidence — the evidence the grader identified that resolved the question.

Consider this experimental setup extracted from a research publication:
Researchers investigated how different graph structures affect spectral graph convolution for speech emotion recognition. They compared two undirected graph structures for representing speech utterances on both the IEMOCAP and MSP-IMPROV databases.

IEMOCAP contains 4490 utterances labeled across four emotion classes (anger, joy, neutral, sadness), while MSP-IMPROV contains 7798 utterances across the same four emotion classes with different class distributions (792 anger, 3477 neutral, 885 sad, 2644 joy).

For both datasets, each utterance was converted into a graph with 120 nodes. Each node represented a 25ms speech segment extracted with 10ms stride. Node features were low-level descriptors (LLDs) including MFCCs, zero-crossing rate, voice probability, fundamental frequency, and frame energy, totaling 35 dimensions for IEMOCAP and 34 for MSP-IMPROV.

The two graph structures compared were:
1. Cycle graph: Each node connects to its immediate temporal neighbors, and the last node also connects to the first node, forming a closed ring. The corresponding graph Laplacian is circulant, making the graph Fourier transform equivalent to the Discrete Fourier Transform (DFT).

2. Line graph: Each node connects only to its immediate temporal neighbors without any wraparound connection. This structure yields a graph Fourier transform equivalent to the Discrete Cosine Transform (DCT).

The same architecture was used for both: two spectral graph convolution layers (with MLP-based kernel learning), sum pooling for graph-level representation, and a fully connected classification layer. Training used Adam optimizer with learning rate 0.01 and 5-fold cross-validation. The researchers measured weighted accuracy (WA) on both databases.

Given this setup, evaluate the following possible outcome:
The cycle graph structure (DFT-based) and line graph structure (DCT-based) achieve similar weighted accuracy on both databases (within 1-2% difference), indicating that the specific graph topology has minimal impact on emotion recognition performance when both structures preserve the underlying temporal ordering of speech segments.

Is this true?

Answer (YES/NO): YES